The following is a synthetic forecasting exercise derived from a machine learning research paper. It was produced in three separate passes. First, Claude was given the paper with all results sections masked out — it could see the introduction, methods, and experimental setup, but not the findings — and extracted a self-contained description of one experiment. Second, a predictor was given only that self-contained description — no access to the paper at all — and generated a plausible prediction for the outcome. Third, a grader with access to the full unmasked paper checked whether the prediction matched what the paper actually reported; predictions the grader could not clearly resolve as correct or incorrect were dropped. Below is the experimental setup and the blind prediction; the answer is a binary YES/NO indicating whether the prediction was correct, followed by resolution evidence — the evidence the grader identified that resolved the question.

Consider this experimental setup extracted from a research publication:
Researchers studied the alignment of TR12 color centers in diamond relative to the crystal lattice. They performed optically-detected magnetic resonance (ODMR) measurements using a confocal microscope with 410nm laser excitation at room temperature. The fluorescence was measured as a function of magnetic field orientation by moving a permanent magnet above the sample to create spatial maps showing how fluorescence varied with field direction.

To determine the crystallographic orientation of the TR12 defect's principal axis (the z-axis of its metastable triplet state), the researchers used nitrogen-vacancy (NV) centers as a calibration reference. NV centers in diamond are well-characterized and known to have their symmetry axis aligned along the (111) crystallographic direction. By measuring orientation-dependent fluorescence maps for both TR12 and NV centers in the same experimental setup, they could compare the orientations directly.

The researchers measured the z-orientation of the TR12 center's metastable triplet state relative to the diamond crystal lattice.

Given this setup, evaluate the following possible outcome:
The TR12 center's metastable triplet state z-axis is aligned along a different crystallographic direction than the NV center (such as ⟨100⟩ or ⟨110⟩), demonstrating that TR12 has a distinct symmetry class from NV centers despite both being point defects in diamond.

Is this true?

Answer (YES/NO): NO